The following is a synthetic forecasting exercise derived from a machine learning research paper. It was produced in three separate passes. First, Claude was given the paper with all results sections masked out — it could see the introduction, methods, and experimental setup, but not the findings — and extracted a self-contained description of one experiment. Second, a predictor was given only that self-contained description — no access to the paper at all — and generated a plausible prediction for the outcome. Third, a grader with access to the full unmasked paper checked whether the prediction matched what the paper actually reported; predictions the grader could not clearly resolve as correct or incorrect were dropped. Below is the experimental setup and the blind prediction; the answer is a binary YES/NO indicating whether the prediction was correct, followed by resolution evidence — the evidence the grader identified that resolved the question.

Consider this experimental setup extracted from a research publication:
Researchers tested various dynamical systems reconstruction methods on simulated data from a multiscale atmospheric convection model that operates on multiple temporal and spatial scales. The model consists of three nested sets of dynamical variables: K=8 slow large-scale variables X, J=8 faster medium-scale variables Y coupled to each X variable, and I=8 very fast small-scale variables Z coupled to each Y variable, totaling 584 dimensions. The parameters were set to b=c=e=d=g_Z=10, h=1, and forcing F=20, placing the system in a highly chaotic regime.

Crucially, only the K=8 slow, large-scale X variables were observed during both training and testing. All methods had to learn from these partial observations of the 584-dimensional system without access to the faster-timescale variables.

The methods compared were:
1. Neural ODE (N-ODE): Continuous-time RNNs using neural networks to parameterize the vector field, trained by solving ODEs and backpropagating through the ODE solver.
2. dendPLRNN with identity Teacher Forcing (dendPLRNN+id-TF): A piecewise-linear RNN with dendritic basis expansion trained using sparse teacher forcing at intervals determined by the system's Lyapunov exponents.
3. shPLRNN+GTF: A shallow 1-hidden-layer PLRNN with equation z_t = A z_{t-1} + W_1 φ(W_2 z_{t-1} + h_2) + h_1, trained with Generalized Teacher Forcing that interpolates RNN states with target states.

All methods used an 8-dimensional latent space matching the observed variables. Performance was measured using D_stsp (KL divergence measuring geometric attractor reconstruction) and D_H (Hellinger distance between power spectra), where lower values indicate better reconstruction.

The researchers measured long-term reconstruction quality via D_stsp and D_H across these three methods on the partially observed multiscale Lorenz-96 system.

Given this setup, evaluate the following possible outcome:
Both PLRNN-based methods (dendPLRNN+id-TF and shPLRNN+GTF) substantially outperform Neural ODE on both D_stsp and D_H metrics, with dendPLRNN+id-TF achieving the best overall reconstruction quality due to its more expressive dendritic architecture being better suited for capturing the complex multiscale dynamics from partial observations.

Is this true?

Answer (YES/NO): NO